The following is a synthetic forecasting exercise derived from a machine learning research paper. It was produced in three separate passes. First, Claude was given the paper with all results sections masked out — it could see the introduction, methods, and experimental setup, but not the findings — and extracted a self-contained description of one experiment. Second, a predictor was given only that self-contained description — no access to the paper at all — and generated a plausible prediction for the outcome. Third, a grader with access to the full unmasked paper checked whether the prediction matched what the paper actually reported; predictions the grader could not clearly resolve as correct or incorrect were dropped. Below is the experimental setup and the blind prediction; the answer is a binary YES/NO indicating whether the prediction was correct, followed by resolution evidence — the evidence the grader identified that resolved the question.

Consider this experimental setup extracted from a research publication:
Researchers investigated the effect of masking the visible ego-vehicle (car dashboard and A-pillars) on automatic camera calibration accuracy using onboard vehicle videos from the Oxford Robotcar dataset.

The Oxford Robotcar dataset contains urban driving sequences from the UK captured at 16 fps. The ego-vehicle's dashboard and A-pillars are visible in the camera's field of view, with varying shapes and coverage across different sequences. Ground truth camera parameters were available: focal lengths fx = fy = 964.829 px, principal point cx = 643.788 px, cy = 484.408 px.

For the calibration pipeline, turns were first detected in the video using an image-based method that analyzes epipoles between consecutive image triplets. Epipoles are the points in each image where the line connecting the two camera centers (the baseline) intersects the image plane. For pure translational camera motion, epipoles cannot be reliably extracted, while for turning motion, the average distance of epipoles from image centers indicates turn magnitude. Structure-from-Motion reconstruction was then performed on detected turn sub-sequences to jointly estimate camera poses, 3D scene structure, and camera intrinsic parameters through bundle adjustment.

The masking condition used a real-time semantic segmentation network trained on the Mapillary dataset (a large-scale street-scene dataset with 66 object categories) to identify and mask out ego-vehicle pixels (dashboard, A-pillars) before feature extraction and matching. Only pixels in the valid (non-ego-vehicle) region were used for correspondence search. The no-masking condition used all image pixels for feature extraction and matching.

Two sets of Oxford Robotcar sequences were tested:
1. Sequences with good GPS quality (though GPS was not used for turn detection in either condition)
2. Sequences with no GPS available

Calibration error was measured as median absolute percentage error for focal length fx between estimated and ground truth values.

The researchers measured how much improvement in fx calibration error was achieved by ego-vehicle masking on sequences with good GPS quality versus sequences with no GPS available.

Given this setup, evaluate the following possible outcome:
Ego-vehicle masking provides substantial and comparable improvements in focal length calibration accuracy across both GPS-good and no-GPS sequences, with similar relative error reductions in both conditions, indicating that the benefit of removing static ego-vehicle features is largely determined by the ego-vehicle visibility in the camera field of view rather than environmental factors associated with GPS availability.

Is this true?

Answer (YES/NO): NO